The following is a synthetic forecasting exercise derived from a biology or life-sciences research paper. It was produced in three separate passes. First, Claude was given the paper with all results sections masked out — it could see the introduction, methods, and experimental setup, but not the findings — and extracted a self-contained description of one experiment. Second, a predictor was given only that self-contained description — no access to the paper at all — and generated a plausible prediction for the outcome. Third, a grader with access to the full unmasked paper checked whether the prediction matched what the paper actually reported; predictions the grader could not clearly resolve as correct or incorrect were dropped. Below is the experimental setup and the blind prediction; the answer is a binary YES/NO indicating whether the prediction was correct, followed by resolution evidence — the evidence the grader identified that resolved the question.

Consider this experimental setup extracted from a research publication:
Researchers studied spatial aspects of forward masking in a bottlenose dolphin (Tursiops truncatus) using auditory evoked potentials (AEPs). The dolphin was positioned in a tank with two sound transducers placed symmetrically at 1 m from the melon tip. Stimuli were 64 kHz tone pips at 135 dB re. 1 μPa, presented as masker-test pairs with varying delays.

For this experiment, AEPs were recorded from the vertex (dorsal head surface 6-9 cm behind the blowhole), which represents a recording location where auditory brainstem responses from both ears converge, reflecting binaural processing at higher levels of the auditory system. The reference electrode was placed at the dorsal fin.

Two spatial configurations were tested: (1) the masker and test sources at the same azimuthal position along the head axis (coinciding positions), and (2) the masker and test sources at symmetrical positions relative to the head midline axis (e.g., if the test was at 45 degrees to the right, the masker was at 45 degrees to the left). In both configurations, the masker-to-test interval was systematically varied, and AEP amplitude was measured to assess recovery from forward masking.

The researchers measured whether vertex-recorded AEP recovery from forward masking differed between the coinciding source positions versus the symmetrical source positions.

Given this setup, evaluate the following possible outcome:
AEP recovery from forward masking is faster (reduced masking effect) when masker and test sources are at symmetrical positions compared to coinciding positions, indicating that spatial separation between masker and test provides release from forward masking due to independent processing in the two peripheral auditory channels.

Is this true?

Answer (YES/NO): NO